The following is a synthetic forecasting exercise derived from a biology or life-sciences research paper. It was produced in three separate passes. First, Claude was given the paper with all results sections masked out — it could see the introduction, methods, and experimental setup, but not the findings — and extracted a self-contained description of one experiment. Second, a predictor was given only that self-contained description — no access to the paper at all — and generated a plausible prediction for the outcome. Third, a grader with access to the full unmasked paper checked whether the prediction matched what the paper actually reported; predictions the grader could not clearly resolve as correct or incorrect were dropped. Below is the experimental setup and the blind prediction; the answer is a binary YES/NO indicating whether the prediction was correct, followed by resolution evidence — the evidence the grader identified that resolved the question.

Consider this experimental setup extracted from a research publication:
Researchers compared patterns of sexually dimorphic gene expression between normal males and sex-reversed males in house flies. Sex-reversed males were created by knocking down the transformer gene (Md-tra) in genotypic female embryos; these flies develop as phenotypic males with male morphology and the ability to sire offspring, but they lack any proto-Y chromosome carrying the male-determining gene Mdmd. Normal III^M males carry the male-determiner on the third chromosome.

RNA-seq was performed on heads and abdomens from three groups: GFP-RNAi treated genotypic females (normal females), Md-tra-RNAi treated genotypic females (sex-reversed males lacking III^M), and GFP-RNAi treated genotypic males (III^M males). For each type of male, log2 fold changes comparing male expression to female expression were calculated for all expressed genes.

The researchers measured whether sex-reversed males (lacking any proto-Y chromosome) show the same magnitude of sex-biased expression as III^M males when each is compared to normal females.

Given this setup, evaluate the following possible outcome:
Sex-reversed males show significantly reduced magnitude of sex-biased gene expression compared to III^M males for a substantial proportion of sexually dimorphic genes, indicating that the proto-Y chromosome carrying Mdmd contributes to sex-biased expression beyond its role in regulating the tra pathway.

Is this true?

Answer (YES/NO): NO